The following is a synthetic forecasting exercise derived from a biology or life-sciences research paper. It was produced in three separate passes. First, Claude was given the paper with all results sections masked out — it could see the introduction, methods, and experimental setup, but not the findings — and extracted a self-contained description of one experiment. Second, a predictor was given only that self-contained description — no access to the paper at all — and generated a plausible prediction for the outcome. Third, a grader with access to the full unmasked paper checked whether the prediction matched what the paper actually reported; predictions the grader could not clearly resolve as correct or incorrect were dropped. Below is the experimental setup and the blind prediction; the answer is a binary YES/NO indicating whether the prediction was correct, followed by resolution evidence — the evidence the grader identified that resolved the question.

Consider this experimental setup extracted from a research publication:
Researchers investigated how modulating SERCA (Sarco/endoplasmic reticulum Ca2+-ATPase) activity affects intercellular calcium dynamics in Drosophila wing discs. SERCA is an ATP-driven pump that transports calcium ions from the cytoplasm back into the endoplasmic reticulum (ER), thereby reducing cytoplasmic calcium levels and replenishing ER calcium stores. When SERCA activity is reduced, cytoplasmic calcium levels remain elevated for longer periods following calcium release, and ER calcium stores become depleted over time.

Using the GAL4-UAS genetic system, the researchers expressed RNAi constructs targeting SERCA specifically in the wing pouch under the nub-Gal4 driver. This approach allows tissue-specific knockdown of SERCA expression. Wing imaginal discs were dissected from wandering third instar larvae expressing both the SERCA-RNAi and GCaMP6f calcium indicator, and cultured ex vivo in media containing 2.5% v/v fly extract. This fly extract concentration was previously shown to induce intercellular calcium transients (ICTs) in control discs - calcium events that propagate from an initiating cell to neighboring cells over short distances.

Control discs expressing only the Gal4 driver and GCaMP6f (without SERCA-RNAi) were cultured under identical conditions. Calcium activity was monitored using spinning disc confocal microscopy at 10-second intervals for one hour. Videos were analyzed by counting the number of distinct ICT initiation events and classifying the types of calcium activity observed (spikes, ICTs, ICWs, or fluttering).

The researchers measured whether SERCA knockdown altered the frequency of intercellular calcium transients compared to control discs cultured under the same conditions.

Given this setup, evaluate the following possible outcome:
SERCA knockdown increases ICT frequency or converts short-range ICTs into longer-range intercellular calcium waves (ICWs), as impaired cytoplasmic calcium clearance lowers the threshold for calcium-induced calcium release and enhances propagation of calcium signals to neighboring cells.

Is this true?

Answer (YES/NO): NO